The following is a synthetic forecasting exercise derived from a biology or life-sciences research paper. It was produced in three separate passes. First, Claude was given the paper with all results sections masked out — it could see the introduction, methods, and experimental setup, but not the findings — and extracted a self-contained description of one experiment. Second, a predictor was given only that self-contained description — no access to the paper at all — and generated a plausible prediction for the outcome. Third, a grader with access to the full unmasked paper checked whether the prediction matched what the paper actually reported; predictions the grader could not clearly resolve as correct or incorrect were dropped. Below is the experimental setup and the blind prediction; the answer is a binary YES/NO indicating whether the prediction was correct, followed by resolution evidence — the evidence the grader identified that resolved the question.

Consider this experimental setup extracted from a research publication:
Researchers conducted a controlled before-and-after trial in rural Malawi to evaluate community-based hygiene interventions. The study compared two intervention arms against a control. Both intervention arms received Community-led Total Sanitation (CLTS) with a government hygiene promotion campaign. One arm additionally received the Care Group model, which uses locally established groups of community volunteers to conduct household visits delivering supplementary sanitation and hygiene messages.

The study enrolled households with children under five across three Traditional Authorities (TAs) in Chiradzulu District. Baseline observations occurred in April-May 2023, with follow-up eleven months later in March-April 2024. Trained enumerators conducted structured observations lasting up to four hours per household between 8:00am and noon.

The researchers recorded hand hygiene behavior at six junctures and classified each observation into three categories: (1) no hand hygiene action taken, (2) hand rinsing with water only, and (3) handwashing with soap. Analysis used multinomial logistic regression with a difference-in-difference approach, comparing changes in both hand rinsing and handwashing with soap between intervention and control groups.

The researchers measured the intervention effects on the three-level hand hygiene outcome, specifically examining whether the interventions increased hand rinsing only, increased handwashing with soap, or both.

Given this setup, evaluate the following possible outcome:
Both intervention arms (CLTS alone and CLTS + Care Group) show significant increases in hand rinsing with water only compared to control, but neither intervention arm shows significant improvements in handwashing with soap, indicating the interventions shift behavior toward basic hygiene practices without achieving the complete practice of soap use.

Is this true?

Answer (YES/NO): YES